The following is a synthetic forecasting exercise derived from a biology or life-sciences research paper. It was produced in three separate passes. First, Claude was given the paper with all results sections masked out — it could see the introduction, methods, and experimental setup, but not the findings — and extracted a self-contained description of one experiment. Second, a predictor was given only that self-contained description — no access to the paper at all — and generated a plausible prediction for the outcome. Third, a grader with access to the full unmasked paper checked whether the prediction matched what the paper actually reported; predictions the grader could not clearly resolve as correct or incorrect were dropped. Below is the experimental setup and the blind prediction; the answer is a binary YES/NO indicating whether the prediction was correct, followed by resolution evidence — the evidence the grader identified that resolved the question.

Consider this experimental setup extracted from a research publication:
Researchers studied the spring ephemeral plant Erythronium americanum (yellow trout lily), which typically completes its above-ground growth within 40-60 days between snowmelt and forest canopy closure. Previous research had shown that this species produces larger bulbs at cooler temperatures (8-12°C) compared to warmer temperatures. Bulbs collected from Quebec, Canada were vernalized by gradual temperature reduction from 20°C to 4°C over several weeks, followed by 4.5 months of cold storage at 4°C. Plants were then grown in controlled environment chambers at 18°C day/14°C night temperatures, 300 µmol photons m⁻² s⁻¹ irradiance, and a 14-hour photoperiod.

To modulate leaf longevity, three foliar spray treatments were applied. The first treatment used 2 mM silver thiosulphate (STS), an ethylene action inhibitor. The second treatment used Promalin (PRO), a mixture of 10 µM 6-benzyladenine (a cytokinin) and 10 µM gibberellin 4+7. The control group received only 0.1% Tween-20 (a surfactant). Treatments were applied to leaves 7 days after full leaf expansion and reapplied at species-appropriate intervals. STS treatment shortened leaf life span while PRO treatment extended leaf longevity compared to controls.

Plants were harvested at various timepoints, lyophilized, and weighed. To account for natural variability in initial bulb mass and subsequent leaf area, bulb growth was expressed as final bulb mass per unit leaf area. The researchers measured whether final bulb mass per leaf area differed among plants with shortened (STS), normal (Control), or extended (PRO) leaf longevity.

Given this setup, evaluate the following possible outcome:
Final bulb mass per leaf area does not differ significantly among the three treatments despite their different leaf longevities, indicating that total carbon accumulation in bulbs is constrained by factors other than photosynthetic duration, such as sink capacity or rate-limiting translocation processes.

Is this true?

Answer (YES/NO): NO